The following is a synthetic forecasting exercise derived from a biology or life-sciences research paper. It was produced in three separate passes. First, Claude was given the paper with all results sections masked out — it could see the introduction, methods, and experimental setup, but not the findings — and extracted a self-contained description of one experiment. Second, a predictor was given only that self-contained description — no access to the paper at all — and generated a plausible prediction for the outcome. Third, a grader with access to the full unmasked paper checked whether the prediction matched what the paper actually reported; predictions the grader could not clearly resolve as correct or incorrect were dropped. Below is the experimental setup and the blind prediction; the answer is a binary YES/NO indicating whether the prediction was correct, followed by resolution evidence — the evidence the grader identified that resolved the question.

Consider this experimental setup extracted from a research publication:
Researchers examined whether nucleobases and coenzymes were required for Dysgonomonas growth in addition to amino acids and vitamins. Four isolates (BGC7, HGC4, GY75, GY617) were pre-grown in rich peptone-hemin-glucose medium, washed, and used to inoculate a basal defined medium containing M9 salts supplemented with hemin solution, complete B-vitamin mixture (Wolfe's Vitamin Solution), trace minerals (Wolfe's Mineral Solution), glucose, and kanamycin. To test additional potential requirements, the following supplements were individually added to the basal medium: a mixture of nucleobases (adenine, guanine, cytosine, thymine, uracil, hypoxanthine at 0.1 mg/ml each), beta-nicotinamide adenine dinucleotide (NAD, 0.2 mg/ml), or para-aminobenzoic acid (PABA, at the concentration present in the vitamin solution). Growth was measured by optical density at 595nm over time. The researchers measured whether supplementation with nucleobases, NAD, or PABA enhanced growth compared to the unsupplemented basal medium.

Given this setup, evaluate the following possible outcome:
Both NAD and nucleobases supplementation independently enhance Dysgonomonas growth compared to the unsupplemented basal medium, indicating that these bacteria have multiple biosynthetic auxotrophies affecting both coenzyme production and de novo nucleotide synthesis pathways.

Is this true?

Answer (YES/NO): NO